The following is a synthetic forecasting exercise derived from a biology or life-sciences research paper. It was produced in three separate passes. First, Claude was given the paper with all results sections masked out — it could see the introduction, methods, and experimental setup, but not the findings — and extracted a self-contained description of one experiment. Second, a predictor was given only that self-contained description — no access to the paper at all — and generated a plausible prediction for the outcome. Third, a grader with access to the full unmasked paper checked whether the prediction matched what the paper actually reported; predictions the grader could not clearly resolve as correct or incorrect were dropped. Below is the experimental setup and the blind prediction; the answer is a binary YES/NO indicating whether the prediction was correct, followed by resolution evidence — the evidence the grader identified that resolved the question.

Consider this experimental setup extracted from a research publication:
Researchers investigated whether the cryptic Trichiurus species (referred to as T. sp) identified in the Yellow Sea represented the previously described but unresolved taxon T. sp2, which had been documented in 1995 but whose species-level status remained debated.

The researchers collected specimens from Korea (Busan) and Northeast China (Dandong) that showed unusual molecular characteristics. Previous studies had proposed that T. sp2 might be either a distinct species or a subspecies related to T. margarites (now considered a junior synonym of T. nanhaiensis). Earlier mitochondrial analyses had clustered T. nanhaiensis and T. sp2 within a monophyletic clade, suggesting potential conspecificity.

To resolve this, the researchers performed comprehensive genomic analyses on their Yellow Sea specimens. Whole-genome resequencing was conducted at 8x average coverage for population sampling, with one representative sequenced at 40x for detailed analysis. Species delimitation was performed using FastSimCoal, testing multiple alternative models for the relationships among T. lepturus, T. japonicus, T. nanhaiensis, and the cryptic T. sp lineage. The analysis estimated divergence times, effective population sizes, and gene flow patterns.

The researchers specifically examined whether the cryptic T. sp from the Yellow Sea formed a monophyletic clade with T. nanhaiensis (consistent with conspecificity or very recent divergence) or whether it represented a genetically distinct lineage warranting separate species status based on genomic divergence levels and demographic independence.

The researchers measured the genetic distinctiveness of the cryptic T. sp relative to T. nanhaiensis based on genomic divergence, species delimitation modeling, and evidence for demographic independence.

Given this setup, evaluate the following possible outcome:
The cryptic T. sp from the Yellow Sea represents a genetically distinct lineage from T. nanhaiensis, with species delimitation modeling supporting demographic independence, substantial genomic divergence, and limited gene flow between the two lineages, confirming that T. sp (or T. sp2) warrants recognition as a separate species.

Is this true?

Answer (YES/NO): YES